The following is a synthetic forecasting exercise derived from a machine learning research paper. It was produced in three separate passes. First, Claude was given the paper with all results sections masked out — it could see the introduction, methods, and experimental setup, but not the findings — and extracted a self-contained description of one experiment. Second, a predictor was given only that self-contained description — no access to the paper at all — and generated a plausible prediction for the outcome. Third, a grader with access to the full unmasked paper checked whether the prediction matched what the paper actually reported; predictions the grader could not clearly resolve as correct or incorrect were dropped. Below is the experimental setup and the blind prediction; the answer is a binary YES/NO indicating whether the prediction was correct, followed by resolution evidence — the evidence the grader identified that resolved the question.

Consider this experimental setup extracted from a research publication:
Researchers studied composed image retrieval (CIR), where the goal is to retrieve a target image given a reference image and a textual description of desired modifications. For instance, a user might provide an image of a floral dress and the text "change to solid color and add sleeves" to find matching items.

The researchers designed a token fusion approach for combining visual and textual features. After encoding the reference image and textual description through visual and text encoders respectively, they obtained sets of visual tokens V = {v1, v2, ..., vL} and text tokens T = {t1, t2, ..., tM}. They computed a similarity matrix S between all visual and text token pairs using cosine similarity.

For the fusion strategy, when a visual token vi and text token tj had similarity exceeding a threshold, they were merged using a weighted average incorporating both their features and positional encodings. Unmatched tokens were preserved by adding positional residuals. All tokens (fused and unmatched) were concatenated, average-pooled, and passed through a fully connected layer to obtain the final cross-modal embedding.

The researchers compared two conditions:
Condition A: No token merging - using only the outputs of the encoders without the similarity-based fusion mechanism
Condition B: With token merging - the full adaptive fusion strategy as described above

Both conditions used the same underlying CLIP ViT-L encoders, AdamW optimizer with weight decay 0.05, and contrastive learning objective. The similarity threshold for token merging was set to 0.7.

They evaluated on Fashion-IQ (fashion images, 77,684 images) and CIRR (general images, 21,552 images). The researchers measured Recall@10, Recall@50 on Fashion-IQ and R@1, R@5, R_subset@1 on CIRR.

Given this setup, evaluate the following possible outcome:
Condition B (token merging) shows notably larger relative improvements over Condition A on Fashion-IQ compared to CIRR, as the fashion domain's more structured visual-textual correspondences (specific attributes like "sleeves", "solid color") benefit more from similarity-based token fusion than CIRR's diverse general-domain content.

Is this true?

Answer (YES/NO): NO